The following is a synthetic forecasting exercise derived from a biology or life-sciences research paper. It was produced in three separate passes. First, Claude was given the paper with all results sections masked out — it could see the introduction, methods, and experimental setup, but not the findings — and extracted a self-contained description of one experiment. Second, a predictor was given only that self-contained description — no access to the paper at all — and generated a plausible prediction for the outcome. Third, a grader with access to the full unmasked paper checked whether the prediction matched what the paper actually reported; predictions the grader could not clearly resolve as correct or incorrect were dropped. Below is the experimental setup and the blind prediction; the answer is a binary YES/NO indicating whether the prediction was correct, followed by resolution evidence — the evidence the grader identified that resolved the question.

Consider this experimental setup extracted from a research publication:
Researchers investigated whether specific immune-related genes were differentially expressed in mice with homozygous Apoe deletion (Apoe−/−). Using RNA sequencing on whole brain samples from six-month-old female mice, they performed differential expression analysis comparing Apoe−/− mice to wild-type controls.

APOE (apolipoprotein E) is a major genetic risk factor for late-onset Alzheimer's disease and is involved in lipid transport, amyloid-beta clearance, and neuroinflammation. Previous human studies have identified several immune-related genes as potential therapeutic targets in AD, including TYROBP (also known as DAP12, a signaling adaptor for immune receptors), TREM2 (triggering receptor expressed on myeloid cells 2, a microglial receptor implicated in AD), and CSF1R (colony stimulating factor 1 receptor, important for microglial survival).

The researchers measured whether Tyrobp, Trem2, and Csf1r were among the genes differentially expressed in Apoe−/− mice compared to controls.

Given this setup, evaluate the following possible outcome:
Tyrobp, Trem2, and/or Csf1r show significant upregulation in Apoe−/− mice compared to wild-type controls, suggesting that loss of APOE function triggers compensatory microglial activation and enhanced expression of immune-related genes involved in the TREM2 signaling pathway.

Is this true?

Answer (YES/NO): YES